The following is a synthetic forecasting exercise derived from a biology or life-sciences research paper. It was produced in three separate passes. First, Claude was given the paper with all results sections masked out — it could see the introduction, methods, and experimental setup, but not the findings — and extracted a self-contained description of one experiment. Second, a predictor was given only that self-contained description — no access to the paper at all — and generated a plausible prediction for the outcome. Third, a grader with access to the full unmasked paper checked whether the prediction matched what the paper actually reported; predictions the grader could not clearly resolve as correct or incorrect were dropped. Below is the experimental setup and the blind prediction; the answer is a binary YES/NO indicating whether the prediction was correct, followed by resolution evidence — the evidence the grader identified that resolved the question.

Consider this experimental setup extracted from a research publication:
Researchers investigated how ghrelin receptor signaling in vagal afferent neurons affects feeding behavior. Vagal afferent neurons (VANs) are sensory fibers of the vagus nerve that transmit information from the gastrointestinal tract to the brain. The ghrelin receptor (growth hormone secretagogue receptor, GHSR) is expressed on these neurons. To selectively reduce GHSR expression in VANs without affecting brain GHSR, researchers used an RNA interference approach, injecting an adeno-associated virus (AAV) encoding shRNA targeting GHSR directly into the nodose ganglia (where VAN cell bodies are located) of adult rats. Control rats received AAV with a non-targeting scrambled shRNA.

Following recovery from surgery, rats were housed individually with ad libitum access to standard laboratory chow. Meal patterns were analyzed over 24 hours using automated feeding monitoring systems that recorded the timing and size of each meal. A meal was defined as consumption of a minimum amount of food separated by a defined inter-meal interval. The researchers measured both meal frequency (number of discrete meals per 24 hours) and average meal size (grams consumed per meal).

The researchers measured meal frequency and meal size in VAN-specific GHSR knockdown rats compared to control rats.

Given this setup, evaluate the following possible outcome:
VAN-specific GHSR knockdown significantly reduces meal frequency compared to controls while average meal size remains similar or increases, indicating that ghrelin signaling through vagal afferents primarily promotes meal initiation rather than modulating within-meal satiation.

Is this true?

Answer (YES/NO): NO